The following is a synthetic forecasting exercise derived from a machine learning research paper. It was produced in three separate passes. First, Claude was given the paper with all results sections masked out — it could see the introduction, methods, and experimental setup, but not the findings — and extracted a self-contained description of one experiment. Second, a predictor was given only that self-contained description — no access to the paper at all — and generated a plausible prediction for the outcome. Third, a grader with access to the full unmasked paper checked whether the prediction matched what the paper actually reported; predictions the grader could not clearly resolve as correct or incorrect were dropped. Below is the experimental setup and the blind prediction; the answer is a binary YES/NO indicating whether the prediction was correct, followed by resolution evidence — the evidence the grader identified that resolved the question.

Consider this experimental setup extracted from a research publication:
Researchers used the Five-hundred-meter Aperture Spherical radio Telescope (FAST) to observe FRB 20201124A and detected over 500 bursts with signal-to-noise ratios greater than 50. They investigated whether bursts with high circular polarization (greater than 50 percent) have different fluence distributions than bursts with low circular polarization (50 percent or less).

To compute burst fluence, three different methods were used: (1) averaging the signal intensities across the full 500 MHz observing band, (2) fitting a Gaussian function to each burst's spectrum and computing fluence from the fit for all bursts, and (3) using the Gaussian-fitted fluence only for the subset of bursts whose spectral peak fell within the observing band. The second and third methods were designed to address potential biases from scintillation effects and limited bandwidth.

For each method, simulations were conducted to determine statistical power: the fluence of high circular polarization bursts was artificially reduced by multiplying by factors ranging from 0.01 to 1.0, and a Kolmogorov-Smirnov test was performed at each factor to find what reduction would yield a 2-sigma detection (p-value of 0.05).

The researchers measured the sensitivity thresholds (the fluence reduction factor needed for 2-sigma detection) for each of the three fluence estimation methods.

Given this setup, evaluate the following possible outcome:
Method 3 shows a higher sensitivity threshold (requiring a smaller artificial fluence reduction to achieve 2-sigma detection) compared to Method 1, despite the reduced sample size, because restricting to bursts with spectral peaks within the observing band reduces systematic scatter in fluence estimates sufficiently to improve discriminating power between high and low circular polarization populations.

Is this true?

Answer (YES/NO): NO